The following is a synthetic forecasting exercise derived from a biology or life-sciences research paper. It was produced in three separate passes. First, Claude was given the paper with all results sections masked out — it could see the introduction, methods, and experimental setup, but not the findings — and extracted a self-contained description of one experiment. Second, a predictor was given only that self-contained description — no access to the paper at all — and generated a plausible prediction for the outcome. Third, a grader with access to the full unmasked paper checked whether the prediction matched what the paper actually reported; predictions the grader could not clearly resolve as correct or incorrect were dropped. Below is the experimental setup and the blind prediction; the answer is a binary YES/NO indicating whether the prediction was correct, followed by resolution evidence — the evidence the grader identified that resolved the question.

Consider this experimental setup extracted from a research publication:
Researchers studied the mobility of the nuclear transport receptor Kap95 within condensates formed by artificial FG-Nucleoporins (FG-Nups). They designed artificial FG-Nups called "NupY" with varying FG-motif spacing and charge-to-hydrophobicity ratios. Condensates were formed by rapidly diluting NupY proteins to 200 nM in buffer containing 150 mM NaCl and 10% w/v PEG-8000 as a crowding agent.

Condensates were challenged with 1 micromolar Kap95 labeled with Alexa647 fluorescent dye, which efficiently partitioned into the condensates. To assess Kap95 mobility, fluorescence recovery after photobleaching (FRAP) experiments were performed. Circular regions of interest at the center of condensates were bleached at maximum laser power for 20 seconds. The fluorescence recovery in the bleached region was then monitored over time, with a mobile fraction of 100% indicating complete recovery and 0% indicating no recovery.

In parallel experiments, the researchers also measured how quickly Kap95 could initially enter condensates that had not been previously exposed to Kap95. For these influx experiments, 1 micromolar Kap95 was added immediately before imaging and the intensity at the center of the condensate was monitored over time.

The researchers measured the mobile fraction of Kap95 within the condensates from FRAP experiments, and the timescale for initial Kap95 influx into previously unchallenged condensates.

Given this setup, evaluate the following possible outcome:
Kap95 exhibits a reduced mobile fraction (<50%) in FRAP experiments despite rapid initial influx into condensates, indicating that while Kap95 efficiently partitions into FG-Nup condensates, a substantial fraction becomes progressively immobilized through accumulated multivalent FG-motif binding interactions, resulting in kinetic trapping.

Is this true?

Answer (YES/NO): YES